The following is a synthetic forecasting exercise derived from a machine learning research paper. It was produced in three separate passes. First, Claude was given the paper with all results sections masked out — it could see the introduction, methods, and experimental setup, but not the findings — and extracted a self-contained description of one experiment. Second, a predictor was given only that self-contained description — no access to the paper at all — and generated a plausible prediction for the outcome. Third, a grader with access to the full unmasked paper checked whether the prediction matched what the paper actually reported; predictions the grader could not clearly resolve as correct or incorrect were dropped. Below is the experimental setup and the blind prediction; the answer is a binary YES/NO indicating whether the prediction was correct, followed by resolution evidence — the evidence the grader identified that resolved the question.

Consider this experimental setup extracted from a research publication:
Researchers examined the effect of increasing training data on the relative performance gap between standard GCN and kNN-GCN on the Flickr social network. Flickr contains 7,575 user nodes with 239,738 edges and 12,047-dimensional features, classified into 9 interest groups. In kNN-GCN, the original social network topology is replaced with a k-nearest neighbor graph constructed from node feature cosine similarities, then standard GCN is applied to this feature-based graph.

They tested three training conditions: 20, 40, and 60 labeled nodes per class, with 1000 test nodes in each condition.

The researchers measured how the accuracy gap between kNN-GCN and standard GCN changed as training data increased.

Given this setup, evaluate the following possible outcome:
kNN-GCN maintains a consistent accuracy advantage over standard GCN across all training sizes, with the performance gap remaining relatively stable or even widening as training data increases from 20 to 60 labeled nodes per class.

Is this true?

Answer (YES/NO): YES